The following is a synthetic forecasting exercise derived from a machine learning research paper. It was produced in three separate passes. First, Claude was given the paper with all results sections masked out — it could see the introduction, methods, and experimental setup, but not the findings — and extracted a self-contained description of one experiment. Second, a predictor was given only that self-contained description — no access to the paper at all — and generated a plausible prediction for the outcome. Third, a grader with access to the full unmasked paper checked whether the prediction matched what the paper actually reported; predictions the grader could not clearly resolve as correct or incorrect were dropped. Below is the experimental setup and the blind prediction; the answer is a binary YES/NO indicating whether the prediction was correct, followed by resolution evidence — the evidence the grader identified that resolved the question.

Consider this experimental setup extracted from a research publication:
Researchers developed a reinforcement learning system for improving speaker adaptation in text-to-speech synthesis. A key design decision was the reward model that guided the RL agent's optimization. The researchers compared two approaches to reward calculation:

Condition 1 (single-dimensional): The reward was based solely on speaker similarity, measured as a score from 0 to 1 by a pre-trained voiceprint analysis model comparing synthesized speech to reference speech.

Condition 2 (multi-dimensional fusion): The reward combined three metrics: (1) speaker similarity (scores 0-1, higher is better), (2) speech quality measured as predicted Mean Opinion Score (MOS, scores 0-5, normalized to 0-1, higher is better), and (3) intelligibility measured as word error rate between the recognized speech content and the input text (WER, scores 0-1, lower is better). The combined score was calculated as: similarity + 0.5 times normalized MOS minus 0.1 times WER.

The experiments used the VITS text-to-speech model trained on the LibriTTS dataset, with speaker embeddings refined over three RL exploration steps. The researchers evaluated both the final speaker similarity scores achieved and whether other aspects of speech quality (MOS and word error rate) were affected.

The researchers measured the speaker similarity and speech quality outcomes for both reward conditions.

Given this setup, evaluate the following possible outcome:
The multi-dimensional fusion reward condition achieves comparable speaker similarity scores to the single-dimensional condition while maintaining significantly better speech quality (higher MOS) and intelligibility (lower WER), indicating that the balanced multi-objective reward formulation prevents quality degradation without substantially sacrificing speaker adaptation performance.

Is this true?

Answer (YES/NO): NO